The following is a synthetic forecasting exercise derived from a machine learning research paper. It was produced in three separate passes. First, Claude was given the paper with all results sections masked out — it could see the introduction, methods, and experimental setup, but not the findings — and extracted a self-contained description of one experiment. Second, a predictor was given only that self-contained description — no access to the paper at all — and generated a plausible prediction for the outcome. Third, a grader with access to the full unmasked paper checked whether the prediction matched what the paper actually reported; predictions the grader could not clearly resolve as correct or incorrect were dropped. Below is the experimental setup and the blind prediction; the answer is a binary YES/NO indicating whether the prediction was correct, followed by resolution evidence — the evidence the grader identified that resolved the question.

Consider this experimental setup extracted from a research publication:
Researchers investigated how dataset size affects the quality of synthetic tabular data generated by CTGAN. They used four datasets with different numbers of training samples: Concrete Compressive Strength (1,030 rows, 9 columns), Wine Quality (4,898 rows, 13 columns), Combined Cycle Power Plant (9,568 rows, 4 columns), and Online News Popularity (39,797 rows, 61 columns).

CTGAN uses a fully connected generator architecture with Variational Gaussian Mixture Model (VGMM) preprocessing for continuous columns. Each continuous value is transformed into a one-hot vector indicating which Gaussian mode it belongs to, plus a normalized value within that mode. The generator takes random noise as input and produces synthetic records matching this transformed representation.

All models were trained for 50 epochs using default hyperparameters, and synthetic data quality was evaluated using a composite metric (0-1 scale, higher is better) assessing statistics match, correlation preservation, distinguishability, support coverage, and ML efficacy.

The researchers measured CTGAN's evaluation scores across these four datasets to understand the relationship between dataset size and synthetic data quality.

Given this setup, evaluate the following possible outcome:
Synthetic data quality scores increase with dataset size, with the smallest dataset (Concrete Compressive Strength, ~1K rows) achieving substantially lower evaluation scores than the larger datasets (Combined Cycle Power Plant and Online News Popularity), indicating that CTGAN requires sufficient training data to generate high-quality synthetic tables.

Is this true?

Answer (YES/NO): NO